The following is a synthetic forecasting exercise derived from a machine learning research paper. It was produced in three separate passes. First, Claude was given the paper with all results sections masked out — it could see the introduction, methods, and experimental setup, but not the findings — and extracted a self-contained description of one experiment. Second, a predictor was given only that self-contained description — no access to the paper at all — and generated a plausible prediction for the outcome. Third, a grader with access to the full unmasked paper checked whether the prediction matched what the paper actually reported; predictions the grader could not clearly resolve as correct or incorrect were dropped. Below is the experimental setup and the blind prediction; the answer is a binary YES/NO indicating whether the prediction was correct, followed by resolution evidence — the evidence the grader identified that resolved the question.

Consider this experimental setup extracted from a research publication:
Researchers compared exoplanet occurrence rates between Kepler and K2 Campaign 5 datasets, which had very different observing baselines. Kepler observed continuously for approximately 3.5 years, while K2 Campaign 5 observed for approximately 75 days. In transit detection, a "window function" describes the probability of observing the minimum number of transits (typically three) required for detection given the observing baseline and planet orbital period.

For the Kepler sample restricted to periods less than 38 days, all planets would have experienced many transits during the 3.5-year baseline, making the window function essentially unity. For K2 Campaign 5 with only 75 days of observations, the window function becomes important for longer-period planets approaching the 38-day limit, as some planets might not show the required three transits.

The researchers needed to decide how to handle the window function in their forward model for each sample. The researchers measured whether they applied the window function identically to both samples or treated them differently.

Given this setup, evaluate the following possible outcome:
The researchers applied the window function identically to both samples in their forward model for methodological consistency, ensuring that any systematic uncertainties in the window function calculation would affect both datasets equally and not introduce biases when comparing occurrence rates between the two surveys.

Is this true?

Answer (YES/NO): NO